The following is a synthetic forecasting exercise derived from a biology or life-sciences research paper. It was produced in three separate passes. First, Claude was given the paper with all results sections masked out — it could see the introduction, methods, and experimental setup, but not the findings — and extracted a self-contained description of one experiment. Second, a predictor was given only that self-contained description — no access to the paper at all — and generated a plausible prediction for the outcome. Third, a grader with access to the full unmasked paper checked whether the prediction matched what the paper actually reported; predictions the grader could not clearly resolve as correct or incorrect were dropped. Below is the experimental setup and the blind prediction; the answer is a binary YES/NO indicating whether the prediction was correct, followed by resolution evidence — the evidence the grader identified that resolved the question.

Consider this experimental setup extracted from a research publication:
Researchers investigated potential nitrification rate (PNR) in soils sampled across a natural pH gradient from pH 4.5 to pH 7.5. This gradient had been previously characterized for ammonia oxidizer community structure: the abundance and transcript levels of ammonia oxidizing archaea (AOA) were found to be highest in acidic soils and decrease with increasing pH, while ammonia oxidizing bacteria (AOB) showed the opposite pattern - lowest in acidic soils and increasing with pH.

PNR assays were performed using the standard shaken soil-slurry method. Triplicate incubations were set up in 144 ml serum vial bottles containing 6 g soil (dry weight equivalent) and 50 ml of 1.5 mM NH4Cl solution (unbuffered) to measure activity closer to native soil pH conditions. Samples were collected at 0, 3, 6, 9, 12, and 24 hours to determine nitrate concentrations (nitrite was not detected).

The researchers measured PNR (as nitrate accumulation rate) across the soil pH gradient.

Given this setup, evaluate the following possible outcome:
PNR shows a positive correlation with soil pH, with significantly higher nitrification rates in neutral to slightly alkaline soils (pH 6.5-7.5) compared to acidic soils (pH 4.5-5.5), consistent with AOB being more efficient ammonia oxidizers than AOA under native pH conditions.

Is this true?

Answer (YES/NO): YES